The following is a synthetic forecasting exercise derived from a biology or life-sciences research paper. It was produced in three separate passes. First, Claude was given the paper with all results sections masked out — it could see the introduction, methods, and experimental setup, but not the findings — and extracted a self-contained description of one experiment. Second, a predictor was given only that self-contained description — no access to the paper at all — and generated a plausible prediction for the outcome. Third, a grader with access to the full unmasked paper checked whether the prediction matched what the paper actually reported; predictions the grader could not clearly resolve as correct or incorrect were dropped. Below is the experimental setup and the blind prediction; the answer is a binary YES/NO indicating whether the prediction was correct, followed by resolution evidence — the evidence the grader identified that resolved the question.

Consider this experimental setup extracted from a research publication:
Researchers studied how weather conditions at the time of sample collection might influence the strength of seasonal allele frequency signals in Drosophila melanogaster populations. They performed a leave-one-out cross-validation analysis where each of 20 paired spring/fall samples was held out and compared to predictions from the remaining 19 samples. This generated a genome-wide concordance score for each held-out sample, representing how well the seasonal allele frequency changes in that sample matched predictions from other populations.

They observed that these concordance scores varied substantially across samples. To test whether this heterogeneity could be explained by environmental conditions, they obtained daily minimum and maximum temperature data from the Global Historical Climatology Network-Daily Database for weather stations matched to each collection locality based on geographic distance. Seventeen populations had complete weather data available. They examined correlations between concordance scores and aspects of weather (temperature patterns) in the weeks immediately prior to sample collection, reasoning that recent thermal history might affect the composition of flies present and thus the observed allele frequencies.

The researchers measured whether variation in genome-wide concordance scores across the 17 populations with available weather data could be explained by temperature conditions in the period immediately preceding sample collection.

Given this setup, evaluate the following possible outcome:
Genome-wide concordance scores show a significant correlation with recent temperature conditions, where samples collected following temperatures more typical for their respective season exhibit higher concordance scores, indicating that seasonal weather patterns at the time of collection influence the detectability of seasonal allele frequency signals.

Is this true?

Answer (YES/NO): YES